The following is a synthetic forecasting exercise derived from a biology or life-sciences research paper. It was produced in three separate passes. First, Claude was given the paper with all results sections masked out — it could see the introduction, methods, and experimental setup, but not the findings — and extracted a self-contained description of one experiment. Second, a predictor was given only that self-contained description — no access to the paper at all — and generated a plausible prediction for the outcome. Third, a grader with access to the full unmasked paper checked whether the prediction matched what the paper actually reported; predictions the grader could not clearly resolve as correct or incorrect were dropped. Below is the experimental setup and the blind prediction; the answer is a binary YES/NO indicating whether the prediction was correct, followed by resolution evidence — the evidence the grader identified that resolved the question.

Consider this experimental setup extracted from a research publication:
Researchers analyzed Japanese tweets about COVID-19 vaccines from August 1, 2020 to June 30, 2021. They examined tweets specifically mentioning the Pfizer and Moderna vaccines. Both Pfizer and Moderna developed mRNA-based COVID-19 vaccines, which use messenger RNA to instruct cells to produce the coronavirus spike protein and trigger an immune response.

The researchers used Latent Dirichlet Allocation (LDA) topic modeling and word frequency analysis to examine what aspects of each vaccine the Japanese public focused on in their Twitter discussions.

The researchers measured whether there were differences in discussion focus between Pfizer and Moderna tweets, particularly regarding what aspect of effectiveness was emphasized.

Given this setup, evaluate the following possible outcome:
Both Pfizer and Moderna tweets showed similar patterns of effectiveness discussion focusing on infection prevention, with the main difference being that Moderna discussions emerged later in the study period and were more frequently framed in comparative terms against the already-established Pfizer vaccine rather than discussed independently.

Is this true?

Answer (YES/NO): NO